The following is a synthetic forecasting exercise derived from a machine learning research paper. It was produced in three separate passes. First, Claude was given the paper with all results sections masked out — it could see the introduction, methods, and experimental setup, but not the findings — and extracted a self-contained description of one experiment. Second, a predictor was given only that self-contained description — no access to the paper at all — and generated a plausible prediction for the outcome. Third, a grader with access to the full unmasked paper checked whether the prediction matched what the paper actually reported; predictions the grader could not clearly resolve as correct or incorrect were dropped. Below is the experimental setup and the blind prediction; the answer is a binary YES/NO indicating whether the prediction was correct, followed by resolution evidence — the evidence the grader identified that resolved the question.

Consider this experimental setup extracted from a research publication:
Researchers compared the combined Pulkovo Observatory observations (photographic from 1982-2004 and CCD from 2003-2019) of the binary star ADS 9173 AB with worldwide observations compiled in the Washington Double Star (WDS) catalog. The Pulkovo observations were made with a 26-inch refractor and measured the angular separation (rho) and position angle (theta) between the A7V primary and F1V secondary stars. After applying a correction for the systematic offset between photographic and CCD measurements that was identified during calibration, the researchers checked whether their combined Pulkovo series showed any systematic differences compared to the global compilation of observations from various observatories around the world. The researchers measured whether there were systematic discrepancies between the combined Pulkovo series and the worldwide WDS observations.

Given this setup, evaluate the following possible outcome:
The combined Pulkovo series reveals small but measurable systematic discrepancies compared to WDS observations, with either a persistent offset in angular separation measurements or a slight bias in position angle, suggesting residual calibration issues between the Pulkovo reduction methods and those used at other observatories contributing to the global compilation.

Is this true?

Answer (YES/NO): NO